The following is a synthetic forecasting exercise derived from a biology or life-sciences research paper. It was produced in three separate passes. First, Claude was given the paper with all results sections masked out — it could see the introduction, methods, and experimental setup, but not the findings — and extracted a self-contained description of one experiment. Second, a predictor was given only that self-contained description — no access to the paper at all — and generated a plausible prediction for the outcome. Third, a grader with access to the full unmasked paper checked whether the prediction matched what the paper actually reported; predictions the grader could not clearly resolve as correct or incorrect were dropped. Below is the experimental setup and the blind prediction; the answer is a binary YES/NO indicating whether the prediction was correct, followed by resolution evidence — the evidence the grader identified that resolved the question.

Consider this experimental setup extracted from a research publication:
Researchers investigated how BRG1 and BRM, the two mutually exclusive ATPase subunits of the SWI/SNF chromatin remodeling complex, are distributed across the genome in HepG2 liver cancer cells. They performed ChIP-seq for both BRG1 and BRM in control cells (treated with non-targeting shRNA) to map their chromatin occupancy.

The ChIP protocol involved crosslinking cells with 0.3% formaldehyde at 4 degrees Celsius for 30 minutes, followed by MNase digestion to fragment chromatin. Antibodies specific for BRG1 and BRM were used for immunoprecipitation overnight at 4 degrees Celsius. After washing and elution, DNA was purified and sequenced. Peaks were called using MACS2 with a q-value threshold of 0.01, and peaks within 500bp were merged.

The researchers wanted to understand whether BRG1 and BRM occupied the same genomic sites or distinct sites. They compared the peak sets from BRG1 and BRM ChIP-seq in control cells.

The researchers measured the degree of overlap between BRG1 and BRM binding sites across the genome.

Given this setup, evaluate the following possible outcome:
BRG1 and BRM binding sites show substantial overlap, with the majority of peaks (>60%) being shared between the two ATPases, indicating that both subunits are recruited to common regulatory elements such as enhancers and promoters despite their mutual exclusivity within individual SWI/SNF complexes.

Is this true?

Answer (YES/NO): YES